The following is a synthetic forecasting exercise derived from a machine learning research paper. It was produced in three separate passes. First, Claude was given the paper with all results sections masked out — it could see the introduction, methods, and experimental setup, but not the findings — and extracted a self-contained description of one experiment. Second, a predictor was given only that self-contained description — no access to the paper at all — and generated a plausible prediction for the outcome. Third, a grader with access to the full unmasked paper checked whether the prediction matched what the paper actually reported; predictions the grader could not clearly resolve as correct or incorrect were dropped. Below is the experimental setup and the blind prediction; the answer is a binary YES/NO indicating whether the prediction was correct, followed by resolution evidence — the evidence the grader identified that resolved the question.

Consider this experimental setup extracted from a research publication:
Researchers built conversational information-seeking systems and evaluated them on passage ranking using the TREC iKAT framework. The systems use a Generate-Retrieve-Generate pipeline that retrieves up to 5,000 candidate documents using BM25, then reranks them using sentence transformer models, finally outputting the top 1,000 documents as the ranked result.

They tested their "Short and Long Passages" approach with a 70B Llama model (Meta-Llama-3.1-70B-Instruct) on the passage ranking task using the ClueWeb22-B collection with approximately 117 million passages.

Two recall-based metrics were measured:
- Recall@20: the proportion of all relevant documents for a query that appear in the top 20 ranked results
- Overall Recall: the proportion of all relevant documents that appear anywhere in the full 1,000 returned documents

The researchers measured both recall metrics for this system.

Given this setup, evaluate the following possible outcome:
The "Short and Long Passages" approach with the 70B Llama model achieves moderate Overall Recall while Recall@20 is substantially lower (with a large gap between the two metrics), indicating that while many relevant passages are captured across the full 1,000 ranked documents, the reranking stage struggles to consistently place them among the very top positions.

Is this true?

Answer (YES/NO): NO